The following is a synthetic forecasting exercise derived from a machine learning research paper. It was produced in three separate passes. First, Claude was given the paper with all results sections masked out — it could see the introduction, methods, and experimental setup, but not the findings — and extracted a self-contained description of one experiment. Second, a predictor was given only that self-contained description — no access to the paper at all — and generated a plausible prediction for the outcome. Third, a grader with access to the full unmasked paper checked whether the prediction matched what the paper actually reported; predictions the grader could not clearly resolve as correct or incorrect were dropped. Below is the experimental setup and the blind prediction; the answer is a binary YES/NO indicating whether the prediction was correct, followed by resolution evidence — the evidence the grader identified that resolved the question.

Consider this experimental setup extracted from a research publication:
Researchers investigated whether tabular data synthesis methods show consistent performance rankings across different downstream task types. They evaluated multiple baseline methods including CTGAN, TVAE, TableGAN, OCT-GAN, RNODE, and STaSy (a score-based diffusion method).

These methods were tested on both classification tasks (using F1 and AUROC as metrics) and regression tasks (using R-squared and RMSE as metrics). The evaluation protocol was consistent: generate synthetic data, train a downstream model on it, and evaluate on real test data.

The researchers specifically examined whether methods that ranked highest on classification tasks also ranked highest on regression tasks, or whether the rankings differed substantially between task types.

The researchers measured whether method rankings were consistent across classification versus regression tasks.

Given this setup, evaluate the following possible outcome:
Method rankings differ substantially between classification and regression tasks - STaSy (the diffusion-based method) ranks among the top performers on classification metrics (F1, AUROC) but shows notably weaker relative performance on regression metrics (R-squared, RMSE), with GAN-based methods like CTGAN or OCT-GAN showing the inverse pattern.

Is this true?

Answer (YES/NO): NO